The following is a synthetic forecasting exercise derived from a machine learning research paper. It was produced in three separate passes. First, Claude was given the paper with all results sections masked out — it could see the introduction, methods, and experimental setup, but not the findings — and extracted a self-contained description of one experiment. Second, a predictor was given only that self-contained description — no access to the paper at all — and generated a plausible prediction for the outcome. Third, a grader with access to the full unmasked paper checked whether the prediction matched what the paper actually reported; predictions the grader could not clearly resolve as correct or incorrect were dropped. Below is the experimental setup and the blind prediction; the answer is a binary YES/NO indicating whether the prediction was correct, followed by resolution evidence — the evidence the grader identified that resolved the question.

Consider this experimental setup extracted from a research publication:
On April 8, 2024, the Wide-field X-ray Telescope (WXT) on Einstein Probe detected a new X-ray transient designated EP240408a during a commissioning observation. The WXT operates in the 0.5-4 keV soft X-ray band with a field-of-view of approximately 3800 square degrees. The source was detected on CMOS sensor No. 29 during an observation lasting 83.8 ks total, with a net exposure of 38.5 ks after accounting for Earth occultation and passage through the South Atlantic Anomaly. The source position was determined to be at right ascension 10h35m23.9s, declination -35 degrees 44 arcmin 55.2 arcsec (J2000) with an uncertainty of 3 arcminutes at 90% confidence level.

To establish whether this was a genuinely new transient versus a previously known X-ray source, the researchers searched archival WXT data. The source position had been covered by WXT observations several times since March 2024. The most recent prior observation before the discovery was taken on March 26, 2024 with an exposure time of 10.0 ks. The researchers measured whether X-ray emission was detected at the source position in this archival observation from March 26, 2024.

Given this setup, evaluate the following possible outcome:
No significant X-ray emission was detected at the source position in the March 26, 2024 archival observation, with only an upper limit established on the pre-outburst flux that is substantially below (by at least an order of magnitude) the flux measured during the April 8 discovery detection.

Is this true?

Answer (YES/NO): NO